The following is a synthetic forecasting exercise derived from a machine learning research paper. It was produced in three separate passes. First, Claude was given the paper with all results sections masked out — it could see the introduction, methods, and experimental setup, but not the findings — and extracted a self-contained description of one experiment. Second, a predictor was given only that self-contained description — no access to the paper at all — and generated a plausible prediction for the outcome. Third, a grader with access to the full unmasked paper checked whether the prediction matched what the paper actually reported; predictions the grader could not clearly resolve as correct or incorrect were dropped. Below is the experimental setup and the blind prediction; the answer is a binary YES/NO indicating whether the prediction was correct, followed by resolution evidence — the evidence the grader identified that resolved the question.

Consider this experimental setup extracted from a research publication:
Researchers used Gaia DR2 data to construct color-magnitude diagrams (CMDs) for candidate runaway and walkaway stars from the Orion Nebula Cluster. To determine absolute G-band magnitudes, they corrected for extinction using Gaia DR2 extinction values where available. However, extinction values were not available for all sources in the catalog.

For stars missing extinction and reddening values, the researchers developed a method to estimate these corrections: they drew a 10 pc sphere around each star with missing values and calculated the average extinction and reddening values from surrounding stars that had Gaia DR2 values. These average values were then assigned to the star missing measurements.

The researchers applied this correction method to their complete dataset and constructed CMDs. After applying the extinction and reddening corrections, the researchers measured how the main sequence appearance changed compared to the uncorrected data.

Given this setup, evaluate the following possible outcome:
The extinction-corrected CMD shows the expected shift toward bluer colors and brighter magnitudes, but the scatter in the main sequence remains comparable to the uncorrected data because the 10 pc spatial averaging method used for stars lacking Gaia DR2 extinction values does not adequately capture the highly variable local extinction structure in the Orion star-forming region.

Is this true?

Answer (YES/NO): NO